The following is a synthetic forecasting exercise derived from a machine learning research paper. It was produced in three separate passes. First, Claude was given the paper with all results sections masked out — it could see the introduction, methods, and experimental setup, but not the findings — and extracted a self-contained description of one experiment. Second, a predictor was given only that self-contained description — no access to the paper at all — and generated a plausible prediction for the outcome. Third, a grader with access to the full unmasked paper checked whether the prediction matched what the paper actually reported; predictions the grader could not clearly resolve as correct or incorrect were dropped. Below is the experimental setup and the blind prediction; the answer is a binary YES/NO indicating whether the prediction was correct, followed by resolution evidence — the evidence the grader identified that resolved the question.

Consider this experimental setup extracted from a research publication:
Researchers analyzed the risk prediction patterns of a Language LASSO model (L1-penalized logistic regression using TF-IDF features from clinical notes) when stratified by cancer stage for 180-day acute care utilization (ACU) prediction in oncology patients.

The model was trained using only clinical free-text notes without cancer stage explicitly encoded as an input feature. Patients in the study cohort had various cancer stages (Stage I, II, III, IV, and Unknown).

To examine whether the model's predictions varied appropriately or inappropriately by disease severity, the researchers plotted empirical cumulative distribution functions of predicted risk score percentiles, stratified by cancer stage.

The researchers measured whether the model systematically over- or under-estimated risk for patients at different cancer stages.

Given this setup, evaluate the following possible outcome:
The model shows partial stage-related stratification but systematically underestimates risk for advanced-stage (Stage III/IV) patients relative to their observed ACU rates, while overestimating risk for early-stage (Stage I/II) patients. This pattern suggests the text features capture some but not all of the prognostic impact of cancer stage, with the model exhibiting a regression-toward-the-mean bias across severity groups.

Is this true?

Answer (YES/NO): NO